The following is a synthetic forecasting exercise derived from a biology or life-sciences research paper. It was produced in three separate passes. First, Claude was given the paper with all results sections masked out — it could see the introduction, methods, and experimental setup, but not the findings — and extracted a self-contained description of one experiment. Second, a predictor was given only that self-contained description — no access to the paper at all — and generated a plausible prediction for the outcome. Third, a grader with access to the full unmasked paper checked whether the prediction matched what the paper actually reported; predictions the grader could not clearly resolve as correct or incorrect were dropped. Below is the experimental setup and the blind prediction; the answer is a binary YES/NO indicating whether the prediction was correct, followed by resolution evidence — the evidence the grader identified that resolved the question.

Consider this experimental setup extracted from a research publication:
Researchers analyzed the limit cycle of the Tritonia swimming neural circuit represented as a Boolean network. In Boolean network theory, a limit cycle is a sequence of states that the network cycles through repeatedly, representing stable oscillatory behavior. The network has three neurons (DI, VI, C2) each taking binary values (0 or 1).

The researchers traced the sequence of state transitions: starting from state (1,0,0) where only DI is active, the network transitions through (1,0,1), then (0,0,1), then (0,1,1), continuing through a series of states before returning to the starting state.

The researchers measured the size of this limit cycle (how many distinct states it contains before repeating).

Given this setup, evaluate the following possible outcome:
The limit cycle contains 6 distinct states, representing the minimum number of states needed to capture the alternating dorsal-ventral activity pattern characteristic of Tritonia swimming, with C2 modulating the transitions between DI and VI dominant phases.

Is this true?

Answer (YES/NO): YES